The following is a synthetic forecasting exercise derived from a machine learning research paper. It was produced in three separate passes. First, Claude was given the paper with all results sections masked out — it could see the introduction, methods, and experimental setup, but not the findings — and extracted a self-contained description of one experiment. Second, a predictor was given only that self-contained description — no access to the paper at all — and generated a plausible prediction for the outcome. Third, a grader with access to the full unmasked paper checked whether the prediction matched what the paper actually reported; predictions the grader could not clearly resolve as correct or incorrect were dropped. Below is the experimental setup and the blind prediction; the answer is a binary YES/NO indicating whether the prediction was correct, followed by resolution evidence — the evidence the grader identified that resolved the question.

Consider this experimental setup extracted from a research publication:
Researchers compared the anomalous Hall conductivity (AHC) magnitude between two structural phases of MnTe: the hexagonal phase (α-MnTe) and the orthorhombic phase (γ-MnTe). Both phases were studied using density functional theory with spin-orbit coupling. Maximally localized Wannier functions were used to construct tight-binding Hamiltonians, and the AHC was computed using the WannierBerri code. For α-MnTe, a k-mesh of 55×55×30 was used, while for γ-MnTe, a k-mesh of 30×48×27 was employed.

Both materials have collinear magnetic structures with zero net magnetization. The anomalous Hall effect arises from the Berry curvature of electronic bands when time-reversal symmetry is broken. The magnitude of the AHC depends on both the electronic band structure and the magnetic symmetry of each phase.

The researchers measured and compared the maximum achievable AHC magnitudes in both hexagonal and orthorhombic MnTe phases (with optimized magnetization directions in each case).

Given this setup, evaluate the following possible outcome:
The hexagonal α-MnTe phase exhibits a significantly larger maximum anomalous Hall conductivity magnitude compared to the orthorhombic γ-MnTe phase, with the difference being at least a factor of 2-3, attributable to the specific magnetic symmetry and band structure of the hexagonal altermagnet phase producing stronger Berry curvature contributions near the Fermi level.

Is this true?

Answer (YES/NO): NO